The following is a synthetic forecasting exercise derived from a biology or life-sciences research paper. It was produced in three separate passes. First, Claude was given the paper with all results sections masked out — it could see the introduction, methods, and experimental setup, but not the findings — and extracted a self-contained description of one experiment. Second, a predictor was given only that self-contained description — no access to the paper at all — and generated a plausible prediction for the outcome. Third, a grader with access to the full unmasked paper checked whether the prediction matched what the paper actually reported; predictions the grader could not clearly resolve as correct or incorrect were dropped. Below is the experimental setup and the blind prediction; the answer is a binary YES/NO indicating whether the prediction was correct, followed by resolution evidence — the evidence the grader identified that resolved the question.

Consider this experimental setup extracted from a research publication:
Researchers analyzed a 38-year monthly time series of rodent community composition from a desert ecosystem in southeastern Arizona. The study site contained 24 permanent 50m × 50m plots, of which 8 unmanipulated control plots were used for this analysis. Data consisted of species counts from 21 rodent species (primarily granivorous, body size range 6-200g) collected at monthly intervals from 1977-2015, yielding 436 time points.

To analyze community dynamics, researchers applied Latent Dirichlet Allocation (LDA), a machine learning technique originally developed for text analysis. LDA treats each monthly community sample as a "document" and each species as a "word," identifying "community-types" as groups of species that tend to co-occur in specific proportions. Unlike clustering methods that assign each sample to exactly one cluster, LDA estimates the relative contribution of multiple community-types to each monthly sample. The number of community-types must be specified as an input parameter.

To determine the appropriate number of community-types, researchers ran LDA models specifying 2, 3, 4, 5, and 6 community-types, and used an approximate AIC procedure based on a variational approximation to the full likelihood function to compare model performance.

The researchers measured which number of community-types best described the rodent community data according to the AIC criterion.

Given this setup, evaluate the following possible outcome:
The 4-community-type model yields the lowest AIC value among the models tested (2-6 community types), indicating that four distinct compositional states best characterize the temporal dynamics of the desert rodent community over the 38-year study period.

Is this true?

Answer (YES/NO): YES